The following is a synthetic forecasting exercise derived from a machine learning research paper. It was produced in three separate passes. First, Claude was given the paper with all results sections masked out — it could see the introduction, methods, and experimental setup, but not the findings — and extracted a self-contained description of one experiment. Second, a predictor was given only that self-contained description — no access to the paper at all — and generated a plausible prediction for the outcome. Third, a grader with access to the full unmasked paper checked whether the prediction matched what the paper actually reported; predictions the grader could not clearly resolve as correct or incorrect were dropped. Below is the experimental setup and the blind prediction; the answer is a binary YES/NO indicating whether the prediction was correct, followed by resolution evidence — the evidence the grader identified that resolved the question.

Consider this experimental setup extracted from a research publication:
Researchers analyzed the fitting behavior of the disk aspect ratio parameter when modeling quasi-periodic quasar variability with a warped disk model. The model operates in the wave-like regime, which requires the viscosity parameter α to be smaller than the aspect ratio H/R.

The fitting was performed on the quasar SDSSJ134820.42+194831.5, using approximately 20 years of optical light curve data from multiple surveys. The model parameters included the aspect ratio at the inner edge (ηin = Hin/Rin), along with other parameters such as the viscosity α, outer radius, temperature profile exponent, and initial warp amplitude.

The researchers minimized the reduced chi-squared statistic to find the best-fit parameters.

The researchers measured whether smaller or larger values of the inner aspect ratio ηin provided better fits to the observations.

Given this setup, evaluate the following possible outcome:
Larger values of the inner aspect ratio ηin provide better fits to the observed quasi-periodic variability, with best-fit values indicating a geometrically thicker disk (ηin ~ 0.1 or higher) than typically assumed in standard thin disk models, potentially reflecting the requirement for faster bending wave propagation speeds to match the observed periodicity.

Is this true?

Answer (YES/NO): YES